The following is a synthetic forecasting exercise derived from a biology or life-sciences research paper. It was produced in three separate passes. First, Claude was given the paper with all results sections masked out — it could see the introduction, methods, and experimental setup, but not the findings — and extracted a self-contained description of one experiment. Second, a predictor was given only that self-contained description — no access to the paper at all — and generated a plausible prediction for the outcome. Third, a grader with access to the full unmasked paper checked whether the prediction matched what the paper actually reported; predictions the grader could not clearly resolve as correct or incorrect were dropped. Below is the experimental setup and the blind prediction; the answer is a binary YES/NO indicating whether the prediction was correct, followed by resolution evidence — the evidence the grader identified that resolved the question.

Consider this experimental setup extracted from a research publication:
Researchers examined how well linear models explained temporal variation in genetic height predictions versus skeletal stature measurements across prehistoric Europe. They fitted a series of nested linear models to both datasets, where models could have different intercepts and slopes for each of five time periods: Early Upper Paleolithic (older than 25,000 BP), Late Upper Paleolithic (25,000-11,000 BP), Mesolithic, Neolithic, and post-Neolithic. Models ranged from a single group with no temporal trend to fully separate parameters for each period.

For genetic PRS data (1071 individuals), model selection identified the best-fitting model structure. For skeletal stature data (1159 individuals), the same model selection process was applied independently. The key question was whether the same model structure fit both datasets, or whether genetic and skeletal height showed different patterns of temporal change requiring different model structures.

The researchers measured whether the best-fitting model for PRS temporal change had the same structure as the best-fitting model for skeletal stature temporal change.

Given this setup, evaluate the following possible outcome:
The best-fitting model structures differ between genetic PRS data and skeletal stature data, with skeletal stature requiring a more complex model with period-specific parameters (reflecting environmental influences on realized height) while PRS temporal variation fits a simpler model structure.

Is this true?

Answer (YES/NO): NO